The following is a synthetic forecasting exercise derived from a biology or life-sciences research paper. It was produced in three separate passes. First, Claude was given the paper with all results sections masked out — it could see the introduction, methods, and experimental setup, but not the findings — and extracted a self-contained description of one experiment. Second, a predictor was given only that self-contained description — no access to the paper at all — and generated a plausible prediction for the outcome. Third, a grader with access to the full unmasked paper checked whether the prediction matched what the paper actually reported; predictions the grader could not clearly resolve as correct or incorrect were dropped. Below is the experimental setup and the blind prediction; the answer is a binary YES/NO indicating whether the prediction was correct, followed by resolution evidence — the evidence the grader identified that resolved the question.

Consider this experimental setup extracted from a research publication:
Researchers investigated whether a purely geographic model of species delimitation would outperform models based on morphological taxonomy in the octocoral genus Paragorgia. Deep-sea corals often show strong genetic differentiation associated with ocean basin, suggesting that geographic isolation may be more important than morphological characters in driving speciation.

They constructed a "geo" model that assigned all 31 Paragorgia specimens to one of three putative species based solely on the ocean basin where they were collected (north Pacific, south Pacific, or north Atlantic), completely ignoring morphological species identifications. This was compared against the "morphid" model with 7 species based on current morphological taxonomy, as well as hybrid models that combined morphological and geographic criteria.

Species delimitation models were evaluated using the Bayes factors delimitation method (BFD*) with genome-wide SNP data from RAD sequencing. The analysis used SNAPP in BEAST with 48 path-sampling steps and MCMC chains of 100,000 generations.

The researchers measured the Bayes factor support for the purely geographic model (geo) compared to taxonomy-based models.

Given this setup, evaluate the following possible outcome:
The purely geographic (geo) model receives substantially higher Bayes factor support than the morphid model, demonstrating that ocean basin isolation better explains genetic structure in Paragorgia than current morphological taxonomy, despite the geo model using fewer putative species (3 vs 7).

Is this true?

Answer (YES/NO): NO